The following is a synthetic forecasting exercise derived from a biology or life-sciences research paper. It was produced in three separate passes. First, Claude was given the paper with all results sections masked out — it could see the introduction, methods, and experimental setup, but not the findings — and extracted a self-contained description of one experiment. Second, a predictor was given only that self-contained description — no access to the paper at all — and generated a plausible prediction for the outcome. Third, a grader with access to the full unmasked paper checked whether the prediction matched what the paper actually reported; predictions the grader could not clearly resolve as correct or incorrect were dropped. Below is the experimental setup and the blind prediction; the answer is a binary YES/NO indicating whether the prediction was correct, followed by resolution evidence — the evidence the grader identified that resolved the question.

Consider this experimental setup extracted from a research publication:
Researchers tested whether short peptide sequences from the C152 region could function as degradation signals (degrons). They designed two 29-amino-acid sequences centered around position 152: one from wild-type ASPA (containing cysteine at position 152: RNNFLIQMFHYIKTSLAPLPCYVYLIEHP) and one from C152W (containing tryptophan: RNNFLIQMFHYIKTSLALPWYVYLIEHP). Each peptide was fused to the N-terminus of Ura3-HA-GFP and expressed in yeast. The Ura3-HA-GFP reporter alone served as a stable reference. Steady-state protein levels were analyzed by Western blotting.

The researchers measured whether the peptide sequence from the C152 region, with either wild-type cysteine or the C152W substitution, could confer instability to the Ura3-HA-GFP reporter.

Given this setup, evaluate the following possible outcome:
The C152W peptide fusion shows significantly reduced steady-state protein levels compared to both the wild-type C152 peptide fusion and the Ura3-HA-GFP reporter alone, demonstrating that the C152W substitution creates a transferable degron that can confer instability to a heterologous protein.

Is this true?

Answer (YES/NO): NO